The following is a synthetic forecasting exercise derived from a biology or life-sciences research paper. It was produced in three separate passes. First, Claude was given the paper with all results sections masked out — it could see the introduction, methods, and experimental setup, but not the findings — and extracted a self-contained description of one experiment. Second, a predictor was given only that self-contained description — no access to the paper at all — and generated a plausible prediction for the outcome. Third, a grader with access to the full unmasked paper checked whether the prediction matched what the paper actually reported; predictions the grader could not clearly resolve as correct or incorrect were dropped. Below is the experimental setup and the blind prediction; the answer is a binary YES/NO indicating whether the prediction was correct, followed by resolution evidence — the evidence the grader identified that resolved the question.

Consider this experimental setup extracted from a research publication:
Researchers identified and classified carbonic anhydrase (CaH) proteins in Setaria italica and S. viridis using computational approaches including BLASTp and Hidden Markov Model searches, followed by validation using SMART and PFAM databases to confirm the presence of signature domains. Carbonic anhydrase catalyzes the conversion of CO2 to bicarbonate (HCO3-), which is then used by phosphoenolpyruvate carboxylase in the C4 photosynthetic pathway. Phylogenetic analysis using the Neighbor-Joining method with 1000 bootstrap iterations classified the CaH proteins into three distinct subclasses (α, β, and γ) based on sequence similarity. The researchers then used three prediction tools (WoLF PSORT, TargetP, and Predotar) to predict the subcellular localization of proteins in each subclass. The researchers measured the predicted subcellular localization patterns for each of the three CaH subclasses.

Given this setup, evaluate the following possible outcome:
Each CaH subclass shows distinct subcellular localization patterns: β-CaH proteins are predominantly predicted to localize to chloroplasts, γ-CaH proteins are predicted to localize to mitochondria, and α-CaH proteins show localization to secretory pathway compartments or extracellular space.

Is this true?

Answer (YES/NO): NO